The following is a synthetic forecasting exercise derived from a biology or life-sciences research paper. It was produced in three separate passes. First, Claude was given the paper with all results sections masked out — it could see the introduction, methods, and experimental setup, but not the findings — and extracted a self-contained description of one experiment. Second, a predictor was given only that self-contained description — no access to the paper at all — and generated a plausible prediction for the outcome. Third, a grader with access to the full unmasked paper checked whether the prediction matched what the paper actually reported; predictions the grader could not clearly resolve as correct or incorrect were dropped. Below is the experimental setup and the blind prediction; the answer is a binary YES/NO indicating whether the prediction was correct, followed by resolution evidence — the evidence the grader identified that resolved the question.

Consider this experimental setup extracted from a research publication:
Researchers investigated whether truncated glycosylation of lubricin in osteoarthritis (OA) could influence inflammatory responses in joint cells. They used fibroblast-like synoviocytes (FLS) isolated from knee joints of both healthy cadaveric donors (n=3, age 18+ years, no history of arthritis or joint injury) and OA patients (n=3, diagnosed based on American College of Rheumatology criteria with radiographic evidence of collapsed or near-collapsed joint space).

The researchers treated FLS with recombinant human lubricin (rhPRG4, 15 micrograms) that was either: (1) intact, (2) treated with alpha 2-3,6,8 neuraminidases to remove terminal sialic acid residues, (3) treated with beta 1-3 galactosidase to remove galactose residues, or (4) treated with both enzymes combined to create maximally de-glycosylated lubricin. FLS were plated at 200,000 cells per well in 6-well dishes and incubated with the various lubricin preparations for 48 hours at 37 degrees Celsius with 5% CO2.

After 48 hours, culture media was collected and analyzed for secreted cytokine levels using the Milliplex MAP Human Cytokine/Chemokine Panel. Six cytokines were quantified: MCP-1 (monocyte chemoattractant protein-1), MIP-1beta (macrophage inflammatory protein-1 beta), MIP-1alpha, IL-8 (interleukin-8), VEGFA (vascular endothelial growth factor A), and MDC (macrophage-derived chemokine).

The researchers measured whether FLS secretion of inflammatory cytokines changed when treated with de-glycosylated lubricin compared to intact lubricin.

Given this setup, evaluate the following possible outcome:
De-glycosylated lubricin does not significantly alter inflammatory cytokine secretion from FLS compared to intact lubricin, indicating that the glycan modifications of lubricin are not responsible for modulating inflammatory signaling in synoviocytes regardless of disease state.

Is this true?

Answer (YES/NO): NO